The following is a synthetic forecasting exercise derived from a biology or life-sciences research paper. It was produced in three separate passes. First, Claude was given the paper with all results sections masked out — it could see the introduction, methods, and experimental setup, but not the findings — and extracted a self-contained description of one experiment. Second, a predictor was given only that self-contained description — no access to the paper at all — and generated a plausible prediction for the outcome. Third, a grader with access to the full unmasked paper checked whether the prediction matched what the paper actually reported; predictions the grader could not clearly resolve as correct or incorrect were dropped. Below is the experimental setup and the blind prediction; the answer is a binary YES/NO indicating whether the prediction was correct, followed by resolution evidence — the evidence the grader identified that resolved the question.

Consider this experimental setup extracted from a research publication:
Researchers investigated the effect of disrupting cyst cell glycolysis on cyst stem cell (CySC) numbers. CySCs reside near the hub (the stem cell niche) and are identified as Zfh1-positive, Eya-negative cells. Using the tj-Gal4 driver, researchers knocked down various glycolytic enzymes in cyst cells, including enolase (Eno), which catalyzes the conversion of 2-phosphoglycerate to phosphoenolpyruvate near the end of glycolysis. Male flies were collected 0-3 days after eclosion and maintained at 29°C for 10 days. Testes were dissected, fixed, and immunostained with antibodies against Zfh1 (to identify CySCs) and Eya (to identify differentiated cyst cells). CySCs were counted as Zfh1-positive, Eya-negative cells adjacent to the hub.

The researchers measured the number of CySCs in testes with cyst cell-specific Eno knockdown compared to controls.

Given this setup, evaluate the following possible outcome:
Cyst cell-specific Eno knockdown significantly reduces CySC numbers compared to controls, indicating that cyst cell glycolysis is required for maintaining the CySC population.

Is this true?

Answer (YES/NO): NO